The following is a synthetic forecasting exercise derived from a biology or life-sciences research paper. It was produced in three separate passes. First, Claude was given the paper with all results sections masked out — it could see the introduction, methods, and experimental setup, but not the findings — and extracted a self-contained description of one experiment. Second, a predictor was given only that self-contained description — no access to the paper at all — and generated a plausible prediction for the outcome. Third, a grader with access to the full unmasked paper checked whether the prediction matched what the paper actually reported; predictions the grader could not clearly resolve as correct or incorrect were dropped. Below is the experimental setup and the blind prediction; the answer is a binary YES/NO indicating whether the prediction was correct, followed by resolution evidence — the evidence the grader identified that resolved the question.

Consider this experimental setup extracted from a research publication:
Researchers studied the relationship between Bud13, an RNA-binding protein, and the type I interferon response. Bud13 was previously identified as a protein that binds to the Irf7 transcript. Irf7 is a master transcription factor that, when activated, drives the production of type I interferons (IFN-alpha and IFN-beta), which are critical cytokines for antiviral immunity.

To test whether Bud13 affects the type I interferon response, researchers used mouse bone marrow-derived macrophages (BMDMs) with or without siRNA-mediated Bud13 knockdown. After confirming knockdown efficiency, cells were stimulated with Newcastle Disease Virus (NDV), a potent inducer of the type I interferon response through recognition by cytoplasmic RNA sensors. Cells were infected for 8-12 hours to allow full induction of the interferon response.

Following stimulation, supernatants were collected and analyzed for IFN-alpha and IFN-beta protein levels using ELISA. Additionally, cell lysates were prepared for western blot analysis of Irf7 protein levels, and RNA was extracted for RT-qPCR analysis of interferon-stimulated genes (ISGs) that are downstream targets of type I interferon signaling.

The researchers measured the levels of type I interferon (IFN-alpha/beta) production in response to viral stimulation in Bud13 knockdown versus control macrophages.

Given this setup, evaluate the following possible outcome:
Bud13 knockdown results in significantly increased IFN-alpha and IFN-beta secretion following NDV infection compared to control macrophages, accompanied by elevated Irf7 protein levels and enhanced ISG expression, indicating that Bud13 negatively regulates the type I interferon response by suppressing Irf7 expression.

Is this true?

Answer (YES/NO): NO